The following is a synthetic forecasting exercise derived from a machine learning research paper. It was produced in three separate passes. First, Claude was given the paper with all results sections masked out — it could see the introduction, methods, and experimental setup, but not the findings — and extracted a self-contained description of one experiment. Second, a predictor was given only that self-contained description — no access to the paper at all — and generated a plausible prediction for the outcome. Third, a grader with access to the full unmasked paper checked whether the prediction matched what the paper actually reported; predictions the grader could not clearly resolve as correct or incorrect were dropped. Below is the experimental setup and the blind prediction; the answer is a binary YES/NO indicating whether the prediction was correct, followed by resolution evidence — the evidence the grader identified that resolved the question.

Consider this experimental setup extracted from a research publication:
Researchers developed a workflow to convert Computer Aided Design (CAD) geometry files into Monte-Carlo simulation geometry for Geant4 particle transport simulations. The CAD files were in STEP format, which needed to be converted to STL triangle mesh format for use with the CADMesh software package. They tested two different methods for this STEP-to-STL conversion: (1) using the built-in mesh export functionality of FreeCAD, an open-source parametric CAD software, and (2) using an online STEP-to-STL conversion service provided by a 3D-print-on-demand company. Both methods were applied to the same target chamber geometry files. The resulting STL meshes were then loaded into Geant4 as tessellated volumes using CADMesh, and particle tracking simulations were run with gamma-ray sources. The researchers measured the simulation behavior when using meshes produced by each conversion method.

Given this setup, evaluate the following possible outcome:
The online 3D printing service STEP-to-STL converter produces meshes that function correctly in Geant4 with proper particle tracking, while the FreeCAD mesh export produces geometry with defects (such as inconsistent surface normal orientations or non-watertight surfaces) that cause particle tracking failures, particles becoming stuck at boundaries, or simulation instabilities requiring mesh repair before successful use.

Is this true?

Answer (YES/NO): YES